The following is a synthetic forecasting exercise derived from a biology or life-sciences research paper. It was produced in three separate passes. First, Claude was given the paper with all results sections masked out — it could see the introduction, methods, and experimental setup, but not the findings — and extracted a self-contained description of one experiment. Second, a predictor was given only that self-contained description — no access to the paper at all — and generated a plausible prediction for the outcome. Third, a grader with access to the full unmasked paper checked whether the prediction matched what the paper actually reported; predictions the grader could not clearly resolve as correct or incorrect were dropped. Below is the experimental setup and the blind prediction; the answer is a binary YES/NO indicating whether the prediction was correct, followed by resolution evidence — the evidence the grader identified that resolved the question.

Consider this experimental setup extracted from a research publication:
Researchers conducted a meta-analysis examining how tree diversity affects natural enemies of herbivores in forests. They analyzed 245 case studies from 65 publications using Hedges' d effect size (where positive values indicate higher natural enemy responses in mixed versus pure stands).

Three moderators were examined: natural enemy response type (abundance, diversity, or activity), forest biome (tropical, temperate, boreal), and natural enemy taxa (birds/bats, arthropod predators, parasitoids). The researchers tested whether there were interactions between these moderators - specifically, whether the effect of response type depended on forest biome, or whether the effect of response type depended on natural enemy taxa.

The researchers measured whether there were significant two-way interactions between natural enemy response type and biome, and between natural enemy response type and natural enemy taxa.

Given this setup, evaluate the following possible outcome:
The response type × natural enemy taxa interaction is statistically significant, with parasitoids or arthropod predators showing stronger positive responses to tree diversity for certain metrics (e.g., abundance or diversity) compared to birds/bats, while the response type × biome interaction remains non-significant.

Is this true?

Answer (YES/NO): NO